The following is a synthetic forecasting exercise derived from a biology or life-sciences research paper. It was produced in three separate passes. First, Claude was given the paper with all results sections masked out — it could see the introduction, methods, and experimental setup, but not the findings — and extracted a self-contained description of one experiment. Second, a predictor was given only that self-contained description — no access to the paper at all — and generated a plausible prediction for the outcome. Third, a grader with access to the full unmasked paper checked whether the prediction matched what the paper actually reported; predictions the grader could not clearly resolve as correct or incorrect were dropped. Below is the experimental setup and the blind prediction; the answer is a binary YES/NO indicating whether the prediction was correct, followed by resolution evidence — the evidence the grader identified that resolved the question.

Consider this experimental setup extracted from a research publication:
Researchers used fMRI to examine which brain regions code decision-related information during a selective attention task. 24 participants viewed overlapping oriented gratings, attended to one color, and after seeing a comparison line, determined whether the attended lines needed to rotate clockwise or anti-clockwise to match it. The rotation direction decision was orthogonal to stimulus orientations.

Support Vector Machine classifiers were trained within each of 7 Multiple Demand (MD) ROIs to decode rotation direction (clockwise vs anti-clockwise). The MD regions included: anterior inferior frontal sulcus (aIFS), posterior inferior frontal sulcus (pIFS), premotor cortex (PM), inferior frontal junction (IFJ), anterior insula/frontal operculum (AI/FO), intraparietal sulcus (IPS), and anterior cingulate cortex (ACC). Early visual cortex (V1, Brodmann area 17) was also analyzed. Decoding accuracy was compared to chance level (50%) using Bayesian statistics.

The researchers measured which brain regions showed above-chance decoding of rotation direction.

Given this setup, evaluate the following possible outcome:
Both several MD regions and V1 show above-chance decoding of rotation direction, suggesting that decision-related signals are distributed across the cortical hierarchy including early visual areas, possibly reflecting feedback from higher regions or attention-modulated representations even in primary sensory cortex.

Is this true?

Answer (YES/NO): NO